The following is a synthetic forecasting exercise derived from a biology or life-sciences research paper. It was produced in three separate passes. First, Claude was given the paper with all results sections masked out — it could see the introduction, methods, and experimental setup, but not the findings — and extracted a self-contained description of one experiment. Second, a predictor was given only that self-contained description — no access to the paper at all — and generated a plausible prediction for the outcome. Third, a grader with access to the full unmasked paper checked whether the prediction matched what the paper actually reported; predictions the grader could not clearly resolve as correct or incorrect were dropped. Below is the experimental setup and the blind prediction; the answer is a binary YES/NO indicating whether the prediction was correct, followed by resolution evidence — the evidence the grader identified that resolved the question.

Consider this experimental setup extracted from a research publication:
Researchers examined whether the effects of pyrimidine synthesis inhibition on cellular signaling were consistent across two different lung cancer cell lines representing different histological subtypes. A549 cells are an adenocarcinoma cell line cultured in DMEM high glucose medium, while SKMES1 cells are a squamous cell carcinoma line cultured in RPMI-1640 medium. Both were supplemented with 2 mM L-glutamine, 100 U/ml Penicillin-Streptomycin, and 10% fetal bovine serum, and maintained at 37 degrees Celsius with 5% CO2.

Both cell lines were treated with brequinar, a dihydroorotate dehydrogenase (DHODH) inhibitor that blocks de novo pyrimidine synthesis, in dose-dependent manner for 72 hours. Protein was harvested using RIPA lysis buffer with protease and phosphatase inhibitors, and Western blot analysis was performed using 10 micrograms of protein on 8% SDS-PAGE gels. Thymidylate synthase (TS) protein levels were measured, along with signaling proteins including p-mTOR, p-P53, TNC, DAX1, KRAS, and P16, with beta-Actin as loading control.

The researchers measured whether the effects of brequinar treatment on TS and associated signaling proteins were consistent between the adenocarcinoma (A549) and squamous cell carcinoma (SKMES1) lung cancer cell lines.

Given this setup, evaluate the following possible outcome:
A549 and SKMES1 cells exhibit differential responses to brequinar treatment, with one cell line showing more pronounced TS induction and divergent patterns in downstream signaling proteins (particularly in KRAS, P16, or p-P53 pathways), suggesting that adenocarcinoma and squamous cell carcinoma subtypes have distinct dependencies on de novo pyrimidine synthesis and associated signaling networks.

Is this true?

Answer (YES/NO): NO